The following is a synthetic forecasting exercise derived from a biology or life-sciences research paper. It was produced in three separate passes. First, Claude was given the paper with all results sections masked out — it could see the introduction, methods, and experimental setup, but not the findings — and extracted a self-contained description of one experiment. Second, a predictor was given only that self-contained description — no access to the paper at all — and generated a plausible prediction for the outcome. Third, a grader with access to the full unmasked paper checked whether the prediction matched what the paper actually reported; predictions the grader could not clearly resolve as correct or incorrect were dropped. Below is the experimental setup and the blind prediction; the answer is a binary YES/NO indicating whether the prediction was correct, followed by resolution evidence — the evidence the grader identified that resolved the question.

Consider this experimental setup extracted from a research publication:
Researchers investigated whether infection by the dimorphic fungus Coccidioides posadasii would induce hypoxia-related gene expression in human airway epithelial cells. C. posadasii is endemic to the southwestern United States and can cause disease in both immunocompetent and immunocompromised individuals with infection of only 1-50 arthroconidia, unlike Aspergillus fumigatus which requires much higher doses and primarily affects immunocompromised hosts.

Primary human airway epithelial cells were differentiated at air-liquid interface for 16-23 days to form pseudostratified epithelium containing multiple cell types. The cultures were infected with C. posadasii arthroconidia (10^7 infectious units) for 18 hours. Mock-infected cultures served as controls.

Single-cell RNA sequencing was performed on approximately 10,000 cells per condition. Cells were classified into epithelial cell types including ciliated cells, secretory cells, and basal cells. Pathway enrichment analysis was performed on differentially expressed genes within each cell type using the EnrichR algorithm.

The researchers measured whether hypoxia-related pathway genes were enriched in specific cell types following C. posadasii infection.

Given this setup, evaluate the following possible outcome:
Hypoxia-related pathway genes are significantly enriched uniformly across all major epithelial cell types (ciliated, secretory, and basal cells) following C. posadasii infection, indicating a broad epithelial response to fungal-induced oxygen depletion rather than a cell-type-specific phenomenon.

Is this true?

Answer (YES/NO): NO